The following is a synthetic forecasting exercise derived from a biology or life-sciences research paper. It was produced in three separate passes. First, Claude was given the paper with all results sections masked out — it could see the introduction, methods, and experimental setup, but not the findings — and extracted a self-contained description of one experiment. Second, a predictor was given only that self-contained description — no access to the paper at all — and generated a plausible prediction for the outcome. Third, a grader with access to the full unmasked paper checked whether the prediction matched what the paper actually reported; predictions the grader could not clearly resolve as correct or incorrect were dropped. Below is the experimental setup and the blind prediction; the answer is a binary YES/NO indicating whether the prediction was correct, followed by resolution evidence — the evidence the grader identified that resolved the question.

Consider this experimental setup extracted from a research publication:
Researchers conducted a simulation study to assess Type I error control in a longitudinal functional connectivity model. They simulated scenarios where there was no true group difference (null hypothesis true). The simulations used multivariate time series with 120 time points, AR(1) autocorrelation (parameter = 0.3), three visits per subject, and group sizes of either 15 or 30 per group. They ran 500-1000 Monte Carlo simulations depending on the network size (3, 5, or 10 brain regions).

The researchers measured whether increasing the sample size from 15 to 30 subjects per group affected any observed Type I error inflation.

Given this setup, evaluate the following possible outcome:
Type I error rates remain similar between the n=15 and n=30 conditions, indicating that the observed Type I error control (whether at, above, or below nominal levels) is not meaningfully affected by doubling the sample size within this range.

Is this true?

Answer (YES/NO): NO